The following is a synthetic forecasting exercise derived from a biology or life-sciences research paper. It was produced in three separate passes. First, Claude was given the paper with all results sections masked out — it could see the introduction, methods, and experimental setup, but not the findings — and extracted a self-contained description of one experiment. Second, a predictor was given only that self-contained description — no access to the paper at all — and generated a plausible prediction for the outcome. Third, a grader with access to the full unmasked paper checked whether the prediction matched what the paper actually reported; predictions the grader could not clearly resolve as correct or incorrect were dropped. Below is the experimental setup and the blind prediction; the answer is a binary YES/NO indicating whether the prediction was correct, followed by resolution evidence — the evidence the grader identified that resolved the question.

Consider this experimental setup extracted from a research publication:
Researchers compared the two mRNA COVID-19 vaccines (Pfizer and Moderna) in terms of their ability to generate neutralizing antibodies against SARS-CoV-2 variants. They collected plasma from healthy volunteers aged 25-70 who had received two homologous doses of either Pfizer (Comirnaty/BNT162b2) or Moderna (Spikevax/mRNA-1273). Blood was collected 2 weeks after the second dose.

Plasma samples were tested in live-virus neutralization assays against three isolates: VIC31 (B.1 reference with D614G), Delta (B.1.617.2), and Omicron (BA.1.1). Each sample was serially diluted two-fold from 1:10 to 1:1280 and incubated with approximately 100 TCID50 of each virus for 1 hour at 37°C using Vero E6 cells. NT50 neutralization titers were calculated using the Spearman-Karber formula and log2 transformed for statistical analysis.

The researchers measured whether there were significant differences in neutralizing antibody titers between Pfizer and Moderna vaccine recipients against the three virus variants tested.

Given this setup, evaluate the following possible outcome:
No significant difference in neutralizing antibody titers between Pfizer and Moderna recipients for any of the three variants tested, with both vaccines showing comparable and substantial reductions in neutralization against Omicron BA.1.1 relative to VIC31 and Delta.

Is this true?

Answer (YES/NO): YES